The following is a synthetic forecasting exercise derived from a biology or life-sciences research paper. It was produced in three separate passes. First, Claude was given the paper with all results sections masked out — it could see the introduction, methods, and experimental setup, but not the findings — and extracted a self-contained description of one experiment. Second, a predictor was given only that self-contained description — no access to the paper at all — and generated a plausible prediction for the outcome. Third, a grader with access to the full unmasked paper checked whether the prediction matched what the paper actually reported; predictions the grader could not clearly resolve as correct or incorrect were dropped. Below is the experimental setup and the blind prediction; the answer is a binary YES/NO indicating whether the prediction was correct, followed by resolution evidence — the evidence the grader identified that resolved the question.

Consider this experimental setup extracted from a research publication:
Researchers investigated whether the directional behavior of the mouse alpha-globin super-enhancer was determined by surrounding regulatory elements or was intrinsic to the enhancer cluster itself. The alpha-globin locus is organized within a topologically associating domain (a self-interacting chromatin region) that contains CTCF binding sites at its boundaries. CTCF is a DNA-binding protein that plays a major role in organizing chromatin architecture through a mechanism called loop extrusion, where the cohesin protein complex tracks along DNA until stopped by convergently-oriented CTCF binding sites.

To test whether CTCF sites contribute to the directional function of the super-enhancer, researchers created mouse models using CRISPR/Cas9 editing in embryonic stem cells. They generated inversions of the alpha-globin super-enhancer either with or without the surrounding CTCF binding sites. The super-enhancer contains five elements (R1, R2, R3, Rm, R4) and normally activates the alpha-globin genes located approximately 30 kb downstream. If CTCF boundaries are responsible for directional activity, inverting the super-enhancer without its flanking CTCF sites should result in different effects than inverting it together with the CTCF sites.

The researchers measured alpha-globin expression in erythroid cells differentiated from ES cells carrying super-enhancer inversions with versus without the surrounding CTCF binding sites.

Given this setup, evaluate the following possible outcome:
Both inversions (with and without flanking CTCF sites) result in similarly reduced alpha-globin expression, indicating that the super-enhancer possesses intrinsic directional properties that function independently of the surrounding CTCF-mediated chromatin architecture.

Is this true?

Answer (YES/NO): YES